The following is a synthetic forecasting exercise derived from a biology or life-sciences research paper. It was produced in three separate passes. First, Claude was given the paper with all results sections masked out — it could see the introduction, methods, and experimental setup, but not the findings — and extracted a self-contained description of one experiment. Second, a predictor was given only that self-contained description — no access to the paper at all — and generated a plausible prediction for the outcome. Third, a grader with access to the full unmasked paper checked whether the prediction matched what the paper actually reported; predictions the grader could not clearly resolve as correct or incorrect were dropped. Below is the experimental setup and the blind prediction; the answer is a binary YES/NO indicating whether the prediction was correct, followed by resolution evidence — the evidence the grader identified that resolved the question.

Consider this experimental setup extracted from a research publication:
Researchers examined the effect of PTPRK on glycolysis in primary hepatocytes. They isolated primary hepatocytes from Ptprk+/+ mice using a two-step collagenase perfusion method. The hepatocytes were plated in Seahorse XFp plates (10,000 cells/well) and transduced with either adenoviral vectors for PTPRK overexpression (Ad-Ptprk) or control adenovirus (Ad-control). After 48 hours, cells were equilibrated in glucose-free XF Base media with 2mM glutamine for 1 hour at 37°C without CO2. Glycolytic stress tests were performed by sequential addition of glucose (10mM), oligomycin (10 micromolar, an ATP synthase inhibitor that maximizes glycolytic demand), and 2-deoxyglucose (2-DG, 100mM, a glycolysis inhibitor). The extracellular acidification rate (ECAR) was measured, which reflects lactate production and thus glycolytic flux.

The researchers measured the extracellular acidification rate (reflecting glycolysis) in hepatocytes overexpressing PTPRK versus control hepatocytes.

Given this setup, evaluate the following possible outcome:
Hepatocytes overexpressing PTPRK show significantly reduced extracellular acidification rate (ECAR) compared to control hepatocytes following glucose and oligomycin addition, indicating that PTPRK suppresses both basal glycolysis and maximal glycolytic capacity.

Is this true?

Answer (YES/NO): NO